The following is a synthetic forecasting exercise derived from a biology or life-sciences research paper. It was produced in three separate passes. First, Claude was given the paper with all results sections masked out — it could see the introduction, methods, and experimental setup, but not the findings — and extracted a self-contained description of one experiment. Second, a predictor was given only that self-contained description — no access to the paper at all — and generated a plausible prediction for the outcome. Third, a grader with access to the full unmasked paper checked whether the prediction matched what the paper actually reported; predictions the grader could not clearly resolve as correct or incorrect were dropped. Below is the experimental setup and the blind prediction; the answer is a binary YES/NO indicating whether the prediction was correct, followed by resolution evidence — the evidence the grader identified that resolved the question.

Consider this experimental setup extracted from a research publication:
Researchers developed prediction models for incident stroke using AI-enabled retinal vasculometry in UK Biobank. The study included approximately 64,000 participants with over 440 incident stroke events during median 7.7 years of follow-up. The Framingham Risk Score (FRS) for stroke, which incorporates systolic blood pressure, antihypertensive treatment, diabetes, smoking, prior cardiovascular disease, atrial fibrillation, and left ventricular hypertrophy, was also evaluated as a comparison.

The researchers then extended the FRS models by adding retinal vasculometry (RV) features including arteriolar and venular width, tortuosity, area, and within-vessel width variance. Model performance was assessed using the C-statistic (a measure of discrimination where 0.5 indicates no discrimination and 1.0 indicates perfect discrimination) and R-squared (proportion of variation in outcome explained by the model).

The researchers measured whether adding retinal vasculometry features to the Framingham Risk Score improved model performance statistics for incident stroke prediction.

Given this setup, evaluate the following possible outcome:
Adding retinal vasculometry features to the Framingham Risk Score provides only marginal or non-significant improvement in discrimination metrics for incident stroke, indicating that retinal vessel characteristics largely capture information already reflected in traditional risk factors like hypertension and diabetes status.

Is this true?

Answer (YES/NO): YES